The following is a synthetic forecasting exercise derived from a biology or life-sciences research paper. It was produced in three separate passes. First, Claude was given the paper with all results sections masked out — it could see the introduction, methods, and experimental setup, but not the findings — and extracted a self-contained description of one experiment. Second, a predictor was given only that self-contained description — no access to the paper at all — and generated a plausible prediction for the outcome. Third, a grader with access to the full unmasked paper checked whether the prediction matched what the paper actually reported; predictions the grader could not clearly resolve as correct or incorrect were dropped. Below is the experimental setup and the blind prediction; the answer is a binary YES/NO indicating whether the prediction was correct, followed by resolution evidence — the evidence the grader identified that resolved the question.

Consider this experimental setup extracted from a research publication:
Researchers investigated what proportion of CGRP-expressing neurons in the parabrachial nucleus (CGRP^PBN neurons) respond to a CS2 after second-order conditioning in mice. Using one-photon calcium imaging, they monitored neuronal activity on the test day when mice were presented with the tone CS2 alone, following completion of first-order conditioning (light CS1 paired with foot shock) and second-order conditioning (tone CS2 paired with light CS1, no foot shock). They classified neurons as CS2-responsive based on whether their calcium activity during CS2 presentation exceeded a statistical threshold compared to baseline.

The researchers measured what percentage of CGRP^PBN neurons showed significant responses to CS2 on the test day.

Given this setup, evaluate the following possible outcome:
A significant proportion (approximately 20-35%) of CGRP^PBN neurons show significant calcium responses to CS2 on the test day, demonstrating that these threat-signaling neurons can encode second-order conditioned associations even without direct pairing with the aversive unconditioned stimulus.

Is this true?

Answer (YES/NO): NO